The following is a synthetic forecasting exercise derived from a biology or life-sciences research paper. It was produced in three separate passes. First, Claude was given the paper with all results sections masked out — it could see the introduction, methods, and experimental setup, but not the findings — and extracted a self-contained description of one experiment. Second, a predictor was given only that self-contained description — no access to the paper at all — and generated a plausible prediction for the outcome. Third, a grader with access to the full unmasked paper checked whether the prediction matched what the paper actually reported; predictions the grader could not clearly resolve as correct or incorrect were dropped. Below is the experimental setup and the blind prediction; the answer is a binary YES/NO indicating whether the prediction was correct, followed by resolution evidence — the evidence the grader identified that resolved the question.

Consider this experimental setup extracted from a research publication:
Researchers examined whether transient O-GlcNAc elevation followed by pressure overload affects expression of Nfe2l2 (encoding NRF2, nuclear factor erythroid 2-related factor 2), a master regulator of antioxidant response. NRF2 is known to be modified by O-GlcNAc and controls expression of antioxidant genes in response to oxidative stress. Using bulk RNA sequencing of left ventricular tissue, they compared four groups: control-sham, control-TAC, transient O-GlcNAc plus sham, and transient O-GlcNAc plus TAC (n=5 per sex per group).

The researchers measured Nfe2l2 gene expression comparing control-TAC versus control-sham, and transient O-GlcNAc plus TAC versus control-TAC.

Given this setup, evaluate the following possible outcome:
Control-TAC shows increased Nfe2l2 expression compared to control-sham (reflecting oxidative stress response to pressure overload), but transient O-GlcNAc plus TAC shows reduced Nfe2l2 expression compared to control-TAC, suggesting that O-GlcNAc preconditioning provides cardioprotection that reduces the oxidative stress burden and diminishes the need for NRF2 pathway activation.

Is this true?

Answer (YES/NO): NO